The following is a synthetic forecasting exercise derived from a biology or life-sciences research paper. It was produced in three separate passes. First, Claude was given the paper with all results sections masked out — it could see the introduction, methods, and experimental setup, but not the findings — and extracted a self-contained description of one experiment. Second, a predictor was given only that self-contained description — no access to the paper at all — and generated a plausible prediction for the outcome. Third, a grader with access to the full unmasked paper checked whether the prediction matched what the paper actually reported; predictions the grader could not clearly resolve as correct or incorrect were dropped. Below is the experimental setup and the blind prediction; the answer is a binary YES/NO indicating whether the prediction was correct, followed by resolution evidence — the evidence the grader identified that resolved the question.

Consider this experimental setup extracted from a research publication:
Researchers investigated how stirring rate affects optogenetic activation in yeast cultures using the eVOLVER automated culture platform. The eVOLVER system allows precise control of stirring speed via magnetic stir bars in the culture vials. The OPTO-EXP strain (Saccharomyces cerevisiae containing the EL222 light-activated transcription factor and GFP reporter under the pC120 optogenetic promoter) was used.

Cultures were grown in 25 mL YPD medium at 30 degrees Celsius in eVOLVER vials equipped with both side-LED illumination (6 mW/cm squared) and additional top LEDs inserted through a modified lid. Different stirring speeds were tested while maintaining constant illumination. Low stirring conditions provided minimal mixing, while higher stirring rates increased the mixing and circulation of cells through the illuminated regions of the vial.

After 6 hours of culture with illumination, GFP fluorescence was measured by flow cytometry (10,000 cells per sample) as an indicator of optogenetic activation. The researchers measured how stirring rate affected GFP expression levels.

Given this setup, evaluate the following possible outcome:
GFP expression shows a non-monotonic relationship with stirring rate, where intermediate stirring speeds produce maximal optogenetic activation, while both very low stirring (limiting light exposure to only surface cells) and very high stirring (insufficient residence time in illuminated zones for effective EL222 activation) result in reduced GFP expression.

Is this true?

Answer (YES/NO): NO